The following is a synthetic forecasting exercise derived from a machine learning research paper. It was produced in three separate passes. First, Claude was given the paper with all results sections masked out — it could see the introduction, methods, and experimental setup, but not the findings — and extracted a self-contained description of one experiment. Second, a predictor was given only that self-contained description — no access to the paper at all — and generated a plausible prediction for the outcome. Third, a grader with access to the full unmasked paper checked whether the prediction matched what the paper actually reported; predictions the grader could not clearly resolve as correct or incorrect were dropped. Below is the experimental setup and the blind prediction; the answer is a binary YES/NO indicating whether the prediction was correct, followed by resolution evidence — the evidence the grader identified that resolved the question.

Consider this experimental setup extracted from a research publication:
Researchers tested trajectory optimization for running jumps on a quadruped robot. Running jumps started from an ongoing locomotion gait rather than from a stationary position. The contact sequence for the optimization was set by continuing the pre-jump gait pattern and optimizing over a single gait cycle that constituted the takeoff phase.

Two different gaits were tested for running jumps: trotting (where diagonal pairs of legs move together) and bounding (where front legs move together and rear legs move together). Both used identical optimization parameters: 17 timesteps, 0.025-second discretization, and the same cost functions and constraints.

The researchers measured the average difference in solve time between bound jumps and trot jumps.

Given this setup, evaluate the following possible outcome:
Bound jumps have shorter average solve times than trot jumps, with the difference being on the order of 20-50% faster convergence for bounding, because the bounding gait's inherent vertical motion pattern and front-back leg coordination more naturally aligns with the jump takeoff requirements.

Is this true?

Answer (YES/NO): NO